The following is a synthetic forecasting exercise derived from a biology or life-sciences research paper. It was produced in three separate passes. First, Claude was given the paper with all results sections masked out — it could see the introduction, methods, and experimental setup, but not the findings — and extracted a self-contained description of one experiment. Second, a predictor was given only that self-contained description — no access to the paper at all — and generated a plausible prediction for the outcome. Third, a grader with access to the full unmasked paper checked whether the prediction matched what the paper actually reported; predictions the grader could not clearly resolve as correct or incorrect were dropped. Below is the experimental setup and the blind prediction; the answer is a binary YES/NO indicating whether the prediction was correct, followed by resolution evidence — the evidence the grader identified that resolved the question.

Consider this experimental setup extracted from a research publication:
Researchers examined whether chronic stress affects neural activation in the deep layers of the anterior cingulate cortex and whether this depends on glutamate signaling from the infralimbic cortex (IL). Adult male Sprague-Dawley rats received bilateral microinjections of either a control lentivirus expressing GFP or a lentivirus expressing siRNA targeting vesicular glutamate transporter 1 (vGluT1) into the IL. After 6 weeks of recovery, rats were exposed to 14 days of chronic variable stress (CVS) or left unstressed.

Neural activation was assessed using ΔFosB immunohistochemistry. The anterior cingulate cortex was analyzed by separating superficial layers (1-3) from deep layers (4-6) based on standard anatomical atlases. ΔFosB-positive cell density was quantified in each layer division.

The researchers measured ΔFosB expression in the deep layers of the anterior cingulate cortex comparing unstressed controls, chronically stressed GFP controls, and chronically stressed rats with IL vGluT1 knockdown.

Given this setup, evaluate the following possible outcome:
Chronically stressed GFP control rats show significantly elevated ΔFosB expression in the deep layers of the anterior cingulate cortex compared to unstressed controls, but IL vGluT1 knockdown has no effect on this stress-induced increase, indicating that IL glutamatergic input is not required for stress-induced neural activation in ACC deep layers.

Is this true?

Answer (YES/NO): NO